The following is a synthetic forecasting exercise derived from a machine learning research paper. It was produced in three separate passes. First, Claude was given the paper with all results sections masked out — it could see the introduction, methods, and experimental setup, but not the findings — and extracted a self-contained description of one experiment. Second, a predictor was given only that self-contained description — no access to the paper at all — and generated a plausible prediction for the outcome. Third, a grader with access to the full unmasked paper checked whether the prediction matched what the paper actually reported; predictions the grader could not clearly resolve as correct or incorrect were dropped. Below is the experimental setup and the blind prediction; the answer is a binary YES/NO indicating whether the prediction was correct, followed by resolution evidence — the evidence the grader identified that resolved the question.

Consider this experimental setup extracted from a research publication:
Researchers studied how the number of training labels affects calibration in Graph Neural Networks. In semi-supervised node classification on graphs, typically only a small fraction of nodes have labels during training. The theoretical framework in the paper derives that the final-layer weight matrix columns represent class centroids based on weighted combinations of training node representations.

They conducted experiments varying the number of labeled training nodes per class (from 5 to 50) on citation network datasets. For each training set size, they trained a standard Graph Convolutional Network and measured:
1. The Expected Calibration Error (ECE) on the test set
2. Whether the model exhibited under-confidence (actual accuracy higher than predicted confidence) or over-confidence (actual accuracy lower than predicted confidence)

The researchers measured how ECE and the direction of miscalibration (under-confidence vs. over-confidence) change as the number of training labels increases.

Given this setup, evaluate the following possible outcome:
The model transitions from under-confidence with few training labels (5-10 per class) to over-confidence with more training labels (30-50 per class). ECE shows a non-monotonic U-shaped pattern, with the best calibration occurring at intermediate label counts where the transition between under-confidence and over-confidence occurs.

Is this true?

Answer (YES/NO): NO